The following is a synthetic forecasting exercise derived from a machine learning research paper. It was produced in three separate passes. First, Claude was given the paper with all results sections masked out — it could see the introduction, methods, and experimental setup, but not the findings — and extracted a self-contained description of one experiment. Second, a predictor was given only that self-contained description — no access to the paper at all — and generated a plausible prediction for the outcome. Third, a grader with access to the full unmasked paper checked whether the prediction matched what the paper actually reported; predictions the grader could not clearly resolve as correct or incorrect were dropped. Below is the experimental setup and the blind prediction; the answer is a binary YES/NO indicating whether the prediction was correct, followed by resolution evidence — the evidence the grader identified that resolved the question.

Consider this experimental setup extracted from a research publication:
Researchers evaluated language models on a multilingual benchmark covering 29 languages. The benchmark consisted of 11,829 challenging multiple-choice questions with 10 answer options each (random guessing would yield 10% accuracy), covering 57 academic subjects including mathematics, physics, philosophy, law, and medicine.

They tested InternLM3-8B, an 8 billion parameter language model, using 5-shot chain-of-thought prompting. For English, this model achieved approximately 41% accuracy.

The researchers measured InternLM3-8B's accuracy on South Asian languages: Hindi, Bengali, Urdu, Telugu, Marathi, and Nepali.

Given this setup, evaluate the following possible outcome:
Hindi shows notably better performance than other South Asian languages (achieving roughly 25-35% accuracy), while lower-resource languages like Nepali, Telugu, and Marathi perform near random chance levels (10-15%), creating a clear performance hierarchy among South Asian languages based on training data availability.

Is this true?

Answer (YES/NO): NO